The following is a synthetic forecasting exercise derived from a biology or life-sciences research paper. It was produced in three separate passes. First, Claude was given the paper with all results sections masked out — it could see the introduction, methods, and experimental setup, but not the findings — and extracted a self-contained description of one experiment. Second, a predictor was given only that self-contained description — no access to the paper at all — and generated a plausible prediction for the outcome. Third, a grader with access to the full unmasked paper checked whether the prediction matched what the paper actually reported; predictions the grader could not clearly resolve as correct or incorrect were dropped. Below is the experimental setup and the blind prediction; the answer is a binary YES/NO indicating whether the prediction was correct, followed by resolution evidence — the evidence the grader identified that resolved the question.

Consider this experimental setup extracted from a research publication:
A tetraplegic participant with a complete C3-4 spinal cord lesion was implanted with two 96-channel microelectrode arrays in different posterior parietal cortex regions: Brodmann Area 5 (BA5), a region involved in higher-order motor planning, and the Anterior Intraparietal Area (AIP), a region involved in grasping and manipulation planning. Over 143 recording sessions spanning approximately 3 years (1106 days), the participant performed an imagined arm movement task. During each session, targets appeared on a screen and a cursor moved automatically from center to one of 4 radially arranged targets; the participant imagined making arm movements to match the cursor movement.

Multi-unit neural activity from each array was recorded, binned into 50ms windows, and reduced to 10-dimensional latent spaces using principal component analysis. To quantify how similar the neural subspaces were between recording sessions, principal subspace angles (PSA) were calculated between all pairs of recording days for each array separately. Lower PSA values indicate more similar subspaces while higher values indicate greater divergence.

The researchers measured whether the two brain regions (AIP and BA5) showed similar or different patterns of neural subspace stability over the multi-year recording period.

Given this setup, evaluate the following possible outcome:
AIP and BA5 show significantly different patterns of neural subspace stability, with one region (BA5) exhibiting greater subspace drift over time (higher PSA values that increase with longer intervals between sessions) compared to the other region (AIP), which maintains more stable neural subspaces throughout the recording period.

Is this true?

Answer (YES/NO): NO